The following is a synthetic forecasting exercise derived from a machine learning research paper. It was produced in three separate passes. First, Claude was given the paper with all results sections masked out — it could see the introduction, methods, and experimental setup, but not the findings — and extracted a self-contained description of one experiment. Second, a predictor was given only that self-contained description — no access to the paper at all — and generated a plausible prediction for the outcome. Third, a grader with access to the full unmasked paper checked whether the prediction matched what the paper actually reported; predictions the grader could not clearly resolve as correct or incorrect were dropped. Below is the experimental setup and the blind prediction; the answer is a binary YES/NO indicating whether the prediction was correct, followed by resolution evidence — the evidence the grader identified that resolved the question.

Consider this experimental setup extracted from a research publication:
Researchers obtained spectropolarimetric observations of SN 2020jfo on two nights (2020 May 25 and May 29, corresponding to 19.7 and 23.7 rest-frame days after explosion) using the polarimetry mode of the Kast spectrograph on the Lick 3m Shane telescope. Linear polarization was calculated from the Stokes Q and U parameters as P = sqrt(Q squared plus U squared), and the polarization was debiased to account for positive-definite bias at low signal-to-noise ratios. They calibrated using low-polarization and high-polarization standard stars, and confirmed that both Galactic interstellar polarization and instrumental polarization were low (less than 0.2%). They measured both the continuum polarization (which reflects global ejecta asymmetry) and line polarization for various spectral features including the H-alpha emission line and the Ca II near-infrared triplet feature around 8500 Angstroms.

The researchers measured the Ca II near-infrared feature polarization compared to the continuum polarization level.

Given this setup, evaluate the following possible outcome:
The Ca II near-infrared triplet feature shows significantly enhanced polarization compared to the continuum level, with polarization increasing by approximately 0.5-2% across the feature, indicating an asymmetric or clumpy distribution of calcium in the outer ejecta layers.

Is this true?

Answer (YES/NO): NO